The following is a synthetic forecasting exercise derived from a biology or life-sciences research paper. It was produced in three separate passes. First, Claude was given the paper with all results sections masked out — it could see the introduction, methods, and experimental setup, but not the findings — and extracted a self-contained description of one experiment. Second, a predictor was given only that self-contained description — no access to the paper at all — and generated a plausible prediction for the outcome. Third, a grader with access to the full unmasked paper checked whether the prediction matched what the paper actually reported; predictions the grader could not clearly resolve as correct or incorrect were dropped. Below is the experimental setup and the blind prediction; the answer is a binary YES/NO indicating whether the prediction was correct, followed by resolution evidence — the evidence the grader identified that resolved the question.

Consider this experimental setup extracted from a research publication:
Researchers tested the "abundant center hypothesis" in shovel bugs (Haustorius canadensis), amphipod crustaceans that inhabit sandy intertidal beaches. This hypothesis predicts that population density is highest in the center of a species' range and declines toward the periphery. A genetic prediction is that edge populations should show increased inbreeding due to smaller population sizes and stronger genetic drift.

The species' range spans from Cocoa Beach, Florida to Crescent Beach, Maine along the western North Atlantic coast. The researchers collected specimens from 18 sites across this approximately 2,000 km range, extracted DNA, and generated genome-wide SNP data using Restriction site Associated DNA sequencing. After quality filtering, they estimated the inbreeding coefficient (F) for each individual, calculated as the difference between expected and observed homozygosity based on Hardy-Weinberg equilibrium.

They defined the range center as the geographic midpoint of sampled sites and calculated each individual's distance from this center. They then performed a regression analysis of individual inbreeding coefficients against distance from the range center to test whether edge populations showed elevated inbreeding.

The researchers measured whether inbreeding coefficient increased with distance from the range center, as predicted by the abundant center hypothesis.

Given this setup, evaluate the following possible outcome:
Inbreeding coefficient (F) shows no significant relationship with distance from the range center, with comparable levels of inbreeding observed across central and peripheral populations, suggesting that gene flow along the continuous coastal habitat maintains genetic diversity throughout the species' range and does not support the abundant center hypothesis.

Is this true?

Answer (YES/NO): NO